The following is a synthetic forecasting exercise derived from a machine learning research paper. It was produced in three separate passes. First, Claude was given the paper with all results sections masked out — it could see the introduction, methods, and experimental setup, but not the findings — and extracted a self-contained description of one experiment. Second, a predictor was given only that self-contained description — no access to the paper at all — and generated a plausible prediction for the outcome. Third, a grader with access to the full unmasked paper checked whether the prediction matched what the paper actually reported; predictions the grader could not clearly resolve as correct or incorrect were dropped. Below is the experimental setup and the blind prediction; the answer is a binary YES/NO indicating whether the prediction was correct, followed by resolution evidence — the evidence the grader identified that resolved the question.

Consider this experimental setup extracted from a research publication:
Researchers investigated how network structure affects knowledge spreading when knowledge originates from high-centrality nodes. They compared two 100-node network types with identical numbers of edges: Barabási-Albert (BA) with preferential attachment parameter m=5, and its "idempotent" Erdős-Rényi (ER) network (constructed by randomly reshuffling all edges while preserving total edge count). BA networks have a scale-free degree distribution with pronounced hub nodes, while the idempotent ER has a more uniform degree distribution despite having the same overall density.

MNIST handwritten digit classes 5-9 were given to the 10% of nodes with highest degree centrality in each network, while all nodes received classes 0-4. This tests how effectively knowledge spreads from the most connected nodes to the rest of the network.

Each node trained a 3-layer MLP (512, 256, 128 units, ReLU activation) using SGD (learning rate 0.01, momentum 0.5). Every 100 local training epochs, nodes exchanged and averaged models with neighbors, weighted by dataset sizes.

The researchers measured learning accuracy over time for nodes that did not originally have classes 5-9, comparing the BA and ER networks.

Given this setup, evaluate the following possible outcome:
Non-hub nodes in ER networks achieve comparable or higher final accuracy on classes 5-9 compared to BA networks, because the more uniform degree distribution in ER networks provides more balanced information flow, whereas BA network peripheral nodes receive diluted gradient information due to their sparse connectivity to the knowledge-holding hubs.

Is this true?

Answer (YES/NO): NO